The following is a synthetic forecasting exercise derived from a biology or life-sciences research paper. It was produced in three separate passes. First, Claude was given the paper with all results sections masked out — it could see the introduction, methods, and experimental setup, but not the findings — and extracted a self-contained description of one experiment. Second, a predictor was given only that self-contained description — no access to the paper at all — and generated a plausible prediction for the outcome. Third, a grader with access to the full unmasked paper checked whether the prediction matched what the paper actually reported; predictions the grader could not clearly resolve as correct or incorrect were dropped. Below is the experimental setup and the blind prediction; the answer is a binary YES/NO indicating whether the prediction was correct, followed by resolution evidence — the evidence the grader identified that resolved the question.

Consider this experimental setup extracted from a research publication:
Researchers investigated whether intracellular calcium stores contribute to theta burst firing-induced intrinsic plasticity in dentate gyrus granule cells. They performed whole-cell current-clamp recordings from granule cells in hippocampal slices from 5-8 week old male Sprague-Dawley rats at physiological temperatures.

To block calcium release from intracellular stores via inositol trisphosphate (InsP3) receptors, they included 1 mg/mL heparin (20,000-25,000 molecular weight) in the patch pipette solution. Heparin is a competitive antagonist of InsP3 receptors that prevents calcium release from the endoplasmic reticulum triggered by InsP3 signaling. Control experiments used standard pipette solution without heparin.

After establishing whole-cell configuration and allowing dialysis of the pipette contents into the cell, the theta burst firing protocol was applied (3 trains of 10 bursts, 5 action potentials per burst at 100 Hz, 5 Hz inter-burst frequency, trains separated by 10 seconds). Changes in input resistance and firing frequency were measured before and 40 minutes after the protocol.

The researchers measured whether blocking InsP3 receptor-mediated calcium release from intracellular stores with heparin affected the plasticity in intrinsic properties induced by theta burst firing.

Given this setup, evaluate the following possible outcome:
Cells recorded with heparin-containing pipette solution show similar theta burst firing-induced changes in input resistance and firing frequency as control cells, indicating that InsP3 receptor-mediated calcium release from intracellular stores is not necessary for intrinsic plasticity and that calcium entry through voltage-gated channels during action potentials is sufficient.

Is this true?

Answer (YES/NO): NO